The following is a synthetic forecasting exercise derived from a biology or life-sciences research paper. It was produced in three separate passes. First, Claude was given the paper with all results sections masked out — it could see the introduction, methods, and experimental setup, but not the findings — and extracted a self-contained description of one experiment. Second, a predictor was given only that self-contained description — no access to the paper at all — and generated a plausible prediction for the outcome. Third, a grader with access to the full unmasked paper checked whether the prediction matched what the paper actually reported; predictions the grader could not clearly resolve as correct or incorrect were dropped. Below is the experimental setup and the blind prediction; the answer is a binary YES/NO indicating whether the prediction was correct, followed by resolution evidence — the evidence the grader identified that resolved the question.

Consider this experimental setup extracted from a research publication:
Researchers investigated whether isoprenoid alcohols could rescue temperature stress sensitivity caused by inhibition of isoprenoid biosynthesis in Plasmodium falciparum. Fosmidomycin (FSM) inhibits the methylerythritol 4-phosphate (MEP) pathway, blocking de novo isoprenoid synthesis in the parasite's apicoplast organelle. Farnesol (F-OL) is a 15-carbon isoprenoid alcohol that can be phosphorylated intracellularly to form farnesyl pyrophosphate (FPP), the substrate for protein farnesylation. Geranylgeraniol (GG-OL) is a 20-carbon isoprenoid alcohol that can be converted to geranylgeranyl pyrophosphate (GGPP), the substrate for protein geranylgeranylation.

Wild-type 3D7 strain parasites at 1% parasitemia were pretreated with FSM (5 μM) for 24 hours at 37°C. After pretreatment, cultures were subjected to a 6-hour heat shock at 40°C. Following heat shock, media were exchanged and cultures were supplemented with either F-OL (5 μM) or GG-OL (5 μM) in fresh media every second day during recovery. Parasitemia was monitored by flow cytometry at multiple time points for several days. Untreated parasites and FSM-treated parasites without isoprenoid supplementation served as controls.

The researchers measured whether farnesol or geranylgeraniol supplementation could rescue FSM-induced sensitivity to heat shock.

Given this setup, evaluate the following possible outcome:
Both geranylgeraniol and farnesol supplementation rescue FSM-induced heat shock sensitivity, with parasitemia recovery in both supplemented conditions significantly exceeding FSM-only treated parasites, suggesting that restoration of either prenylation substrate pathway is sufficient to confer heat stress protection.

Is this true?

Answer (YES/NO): NO